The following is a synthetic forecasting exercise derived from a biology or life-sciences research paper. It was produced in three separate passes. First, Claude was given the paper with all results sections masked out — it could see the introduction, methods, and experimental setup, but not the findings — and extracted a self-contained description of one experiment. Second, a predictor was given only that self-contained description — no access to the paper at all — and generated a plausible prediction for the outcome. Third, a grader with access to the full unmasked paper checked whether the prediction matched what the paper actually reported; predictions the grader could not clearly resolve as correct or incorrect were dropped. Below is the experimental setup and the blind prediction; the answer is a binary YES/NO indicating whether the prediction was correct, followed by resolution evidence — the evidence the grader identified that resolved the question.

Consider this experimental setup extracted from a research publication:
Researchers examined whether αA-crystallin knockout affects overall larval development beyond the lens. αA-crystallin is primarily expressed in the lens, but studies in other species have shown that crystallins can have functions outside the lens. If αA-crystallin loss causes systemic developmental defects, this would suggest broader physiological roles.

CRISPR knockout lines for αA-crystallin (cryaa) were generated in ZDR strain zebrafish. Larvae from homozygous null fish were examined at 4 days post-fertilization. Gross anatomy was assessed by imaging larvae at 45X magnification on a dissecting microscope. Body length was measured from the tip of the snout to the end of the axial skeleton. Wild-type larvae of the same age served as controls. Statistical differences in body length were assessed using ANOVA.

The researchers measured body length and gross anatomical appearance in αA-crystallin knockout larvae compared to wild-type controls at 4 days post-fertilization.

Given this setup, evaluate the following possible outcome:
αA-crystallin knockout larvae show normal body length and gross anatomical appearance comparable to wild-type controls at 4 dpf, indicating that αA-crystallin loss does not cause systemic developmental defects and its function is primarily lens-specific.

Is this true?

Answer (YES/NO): YES